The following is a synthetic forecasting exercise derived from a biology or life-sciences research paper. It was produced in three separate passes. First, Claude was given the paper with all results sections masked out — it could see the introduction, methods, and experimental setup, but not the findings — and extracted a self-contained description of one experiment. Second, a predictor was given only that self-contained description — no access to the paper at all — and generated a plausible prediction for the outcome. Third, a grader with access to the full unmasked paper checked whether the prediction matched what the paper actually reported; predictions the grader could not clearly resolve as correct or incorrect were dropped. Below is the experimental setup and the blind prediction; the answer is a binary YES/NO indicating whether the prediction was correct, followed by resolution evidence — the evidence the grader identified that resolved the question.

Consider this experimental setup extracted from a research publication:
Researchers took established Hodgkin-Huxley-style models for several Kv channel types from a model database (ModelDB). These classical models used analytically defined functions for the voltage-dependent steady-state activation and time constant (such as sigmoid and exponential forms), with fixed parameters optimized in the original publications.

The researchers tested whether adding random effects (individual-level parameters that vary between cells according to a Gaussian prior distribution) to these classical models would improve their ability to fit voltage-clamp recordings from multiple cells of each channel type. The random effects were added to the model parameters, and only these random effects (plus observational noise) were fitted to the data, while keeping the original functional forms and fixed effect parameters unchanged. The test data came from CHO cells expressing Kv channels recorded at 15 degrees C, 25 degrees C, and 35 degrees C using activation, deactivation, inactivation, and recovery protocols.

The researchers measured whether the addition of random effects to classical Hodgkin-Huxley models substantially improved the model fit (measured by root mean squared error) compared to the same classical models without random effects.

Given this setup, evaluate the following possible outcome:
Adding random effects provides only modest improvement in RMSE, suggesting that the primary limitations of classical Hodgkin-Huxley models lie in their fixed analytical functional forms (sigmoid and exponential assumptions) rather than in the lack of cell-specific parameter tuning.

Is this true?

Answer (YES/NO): YES